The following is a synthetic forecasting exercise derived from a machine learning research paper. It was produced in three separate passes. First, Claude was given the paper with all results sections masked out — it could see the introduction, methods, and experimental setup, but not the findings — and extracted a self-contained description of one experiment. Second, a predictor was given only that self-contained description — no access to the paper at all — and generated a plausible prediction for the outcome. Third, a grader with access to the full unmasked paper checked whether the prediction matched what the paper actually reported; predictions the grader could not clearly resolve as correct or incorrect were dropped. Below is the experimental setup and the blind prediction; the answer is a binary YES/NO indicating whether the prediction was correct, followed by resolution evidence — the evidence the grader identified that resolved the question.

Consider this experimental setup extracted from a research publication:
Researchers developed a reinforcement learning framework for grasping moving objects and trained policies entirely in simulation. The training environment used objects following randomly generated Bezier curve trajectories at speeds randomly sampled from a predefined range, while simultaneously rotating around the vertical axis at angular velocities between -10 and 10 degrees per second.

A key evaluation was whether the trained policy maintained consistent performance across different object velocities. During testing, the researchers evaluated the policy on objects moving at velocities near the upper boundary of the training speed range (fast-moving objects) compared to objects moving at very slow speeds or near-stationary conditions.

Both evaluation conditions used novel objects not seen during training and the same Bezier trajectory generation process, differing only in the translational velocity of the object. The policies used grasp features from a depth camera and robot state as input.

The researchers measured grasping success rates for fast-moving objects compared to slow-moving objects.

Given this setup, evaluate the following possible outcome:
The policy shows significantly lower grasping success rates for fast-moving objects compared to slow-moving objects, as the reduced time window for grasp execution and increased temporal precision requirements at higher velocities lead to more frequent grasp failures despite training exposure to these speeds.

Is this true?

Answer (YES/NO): YES